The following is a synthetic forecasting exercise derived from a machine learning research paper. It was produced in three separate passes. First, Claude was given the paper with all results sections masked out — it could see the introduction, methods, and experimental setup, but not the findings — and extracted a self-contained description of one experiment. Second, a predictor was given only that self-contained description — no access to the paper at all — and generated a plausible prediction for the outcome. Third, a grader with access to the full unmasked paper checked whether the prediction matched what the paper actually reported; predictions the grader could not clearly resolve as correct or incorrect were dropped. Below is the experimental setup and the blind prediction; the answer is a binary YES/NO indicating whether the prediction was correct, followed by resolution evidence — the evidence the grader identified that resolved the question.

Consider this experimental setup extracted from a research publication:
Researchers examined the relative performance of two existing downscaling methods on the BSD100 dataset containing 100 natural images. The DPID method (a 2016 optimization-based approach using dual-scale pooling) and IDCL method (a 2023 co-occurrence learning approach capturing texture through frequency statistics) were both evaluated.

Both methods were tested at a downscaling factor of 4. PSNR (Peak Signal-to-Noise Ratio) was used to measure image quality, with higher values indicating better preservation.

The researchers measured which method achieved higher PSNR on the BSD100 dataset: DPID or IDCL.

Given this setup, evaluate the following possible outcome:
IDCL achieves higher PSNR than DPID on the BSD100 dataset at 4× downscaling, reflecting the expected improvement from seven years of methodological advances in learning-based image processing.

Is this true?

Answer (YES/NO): NO